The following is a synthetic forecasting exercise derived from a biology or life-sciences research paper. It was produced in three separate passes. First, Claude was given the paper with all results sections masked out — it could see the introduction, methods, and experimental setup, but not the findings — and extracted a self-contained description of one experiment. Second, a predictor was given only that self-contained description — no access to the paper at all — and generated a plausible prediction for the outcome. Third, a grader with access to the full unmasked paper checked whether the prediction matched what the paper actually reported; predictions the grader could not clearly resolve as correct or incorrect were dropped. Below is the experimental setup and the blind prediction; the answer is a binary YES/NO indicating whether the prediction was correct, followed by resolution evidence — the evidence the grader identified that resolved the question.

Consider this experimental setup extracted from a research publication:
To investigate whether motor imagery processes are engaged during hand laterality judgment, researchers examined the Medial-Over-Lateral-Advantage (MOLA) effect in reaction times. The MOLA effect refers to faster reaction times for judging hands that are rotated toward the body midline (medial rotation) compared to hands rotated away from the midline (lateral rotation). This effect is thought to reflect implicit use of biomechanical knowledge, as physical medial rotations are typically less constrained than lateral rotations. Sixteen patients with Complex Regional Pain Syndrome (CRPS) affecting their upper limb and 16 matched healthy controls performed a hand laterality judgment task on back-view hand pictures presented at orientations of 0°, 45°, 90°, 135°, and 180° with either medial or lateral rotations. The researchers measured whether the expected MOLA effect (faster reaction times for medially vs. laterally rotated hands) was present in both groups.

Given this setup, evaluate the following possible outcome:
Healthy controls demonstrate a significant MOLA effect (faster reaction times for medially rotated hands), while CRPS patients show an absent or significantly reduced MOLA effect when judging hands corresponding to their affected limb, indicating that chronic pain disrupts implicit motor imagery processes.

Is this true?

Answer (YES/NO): NO